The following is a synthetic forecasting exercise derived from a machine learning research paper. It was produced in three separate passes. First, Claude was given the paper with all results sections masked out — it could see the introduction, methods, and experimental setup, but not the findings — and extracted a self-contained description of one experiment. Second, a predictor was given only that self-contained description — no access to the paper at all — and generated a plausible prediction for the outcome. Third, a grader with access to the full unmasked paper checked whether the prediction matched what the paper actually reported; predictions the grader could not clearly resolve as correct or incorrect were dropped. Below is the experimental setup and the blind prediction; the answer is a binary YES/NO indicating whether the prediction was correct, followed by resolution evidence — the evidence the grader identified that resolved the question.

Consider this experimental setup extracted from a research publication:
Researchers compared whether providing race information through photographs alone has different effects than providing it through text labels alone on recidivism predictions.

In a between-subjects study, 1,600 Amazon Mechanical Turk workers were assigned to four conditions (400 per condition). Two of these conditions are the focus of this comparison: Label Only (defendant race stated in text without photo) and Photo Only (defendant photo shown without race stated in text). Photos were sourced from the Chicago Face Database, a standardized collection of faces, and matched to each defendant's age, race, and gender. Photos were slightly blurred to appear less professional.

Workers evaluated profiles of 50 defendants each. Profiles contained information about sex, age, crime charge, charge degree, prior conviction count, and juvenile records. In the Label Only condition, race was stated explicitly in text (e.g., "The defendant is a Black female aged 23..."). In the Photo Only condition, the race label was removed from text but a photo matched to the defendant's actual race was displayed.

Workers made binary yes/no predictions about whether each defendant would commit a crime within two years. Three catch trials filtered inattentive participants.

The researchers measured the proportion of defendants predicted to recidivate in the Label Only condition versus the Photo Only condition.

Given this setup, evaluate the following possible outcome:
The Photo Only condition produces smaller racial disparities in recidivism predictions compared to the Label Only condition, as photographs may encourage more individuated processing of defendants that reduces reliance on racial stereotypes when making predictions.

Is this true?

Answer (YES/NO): NO